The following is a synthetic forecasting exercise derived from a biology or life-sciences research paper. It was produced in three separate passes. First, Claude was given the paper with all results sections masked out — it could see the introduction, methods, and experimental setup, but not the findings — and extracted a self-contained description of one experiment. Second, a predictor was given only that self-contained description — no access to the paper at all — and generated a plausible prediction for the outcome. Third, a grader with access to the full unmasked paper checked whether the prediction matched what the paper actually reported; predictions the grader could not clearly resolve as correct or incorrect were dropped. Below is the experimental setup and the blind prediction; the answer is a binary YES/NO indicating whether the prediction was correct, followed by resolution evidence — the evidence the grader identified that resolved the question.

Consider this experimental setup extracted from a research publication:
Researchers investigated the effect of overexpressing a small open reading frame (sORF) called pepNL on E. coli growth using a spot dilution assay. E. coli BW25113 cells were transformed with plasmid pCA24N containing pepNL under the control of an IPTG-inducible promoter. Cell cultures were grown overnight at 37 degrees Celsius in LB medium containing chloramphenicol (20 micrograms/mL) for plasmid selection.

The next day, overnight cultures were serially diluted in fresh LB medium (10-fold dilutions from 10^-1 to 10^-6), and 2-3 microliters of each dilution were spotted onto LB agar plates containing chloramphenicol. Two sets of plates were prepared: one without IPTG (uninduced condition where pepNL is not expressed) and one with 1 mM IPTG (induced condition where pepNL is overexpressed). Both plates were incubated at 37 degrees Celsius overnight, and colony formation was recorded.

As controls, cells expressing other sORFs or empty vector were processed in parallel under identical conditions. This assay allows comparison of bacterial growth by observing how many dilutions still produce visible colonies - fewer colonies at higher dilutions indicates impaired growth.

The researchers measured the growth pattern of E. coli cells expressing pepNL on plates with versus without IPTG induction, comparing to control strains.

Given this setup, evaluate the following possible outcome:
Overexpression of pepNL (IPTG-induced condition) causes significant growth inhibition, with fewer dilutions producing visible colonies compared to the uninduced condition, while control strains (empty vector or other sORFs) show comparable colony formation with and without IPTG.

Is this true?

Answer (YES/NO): YES